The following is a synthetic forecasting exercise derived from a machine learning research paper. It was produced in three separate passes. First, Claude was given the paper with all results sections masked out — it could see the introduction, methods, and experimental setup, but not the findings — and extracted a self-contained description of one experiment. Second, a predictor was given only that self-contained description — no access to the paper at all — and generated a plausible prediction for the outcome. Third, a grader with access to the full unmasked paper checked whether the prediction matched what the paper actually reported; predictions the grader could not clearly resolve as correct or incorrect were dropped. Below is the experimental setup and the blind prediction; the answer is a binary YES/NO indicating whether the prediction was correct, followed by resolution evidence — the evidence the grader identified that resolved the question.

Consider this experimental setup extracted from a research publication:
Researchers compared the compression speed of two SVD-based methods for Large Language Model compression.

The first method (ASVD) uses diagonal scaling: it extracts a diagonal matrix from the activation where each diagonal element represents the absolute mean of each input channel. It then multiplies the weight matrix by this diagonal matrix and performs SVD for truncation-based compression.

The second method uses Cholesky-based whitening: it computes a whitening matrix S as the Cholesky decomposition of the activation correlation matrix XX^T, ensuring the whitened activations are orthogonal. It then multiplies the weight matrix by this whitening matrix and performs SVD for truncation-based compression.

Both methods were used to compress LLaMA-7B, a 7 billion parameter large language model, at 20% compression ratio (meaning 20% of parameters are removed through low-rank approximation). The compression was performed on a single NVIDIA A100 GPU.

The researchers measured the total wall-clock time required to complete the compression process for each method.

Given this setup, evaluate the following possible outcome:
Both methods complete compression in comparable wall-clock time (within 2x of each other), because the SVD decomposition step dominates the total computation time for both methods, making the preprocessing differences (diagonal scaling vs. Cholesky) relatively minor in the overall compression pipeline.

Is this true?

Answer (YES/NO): NO